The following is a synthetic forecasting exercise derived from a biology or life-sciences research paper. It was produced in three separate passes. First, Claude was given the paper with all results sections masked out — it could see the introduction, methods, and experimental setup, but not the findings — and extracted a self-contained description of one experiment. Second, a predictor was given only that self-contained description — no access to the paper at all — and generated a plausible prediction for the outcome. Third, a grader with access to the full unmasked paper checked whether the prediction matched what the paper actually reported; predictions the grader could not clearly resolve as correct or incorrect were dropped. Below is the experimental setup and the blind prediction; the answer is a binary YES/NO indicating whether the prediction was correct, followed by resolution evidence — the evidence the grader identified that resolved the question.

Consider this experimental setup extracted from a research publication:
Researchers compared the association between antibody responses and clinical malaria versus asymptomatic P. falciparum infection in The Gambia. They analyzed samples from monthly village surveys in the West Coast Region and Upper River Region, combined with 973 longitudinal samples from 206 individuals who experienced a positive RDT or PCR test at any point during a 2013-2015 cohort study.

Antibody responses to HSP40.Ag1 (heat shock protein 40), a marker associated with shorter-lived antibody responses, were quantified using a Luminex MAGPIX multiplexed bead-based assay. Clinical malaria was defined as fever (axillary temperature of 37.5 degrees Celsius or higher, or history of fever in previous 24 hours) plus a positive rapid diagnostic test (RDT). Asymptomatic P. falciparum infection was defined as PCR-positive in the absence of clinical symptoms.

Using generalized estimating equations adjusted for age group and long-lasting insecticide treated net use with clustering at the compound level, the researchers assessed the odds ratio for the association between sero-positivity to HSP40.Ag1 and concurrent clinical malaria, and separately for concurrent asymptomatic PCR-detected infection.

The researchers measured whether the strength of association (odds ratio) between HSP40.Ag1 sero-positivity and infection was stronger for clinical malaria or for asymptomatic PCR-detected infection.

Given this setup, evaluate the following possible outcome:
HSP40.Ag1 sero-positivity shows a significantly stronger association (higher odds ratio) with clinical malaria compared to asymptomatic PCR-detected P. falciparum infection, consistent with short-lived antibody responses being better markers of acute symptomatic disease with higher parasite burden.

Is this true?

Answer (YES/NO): NO